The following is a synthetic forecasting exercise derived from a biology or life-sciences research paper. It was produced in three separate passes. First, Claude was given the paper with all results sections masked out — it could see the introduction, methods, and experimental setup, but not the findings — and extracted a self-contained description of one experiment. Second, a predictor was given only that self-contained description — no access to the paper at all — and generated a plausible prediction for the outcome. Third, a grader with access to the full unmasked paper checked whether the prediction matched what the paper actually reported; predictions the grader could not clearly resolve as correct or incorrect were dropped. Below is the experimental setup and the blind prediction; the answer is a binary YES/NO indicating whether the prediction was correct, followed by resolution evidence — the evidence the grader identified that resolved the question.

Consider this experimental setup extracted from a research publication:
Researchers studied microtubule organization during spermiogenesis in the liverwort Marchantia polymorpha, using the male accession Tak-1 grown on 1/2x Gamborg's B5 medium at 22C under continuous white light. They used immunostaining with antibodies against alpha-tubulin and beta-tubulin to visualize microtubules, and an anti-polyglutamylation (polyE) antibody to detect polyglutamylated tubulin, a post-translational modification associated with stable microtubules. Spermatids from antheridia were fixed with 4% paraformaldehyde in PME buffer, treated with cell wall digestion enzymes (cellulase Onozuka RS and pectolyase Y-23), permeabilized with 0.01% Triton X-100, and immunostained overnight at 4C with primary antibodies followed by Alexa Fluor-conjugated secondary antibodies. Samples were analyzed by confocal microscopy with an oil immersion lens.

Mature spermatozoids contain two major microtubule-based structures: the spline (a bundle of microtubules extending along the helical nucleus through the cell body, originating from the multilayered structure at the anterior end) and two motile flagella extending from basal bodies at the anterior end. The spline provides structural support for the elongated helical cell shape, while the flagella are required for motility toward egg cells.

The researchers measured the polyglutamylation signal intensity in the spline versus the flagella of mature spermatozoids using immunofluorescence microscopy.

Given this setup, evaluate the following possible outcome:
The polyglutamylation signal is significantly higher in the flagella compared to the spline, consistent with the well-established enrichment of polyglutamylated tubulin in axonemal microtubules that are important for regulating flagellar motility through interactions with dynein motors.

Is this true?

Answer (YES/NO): YES